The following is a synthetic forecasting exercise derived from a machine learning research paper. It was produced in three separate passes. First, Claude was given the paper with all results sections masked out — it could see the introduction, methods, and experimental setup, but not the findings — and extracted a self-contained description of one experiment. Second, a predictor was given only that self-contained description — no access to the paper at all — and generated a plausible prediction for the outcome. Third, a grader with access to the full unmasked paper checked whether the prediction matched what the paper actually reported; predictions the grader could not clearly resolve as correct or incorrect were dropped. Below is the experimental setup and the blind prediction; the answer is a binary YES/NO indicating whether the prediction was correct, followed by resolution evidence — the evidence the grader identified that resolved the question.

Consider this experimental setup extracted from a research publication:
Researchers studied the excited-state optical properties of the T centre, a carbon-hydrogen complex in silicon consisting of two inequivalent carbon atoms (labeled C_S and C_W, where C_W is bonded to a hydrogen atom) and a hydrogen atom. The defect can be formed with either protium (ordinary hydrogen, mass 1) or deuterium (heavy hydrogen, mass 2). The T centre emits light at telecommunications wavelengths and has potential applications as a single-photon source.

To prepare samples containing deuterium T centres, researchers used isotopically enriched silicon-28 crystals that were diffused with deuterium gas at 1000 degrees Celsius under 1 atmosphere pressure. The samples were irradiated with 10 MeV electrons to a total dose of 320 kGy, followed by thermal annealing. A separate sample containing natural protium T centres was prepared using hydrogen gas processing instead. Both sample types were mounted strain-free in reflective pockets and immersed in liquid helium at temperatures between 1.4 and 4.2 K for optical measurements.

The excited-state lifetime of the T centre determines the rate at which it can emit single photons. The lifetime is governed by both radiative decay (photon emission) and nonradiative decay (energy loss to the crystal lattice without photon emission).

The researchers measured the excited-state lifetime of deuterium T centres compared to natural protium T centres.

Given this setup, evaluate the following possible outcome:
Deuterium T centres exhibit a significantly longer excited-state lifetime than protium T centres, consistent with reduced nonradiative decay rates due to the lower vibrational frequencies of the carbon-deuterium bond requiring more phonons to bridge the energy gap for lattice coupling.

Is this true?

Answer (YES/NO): YES